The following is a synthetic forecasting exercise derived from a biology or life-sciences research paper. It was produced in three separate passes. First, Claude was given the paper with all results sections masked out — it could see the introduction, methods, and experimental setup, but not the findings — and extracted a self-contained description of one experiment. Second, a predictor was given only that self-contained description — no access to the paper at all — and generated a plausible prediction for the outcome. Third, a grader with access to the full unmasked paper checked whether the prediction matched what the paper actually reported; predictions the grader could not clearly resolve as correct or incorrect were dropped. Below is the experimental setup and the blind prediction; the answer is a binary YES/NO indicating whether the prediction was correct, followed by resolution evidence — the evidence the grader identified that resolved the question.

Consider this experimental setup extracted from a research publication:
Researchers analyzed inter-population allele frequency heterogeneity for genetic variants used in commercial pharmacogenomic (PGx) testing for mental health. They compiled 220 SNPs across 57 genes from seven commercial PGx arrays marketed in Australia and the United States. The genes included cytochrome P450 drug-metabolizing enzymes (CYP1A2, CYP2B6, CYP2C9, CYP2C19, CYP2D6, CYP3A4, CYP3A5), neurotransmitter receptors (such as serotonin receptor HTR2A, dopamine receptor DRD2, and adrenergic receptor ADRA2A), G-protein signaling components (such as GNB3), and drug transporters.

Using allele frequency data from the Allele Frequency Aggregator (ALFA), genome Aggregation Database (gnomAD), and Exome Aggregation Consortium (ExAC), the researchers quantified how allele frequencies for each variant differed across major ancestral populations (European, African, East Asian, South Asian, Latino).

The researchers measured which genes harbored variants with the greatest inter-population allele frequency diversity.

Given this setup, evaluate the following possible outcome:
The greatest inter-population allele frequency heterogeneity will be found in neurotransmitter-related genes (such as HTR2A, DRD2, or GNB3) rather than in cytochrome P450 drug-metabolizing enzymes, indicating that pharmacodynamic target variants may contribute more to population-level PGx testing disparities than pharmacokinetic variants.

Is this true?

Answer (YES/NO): NO